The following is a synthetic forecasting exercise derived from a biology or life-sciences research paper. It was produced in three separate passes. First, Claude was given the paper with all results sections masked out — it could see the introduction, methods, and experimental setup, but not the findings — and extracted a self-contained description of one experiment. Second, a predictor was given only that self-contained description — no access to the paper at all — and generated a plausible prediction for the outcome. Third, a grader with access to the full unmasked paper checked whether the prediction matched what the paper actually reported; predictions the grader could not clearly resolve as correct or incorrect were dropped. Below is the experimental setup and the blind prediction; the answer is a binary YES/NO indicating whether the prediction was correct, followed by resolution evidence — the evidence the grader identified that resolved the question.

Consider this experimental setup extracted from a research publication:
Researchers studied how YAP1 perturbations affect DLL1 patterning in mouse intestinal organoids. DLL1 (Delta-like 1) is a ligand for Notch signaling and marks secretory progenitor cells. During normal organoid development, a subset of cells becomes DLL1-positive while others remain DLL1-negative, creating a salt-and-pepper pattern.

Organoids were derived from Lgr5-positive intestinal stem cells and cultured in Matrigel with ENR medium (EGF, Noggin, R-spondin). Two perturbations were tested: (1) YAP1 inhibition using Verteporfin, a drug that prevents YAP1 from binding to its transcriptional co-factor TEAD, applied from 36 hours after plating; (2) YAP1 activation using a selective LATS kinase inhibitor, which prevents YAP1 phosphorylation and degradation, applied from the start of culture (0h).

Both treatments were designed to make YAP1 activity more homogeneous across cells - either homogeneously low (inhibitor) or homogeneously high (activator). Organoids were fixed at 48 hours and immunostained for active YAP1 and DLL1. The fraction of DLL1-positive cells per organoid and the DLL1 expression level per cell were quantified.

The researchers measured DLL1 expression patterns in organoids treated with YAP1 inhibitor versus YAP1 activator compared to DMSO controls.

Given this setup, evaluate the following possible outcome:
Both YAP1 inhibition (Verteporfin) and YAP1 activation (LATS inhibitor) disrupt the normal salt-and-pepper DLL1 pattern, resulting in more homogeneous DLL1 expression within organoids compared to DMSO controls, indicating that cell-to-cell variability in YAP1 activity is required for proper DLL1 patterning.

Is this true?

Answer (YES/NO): YES